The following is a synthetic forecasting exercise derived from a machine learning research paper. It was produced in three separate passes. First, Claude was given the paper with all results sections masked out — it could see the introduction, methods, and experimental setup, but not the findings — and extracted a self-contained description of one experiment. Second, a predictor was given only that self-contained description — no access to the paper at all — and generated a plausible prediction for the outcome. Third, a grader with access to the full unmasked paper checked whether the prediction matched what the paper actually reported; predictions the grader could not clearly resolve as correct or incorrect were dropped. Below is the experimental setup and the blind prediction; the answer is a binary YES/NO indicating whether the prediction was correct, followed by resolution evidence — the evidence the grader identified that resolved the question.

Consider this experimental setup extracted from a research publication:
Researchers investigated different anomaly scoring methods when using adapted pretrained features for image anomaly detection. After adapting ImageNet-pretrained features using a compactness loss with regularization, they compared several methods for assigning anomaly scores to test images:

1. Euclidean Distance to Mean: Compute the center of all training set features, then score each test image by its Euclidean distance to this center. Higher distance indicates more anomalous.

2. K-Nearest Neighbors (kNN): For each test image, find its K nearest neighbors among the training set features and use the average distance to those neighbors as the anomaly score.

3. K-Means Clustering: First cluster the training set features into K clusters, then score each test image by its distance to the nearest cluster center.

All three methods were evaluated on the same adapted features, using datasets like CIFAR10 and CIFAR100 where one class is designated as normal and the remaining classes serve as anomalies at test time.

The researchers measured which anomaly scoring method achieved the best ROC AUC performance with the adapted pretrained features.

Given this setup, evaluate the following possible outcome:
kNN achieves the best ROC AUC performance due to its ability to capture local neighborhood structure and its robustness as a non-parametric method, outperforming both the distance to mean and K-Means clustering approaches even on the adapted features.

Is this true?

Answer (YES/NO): YES